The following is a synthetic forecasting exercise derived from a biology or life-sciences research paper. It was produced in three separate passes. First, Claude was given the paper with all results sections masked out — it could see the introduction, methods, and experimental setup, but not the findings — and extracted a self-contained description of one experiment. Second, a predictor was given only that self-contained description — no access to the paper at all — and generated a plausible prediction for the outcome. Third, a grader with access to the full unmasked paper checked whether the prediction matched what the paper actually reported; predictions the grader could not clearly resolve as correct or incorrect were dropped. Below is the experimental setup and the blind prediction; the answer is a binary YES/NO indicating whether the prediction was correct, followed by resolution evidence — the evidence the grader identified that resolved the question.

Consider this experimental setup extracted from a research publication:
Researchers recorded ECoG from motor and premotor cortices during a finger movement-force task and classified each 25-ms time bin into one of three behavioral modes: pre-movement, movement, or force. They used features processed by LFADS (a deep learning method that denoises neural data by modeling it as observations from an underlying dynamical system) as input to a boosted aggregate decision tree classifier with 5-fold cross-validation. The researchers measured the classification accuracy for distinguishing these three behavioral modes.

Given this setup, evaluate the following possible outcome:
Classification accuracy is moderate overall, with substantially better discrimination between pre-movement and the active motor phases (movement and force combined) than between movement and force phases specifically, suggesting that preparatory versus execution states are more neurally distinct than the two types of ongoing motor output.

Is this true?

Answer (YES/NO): NO